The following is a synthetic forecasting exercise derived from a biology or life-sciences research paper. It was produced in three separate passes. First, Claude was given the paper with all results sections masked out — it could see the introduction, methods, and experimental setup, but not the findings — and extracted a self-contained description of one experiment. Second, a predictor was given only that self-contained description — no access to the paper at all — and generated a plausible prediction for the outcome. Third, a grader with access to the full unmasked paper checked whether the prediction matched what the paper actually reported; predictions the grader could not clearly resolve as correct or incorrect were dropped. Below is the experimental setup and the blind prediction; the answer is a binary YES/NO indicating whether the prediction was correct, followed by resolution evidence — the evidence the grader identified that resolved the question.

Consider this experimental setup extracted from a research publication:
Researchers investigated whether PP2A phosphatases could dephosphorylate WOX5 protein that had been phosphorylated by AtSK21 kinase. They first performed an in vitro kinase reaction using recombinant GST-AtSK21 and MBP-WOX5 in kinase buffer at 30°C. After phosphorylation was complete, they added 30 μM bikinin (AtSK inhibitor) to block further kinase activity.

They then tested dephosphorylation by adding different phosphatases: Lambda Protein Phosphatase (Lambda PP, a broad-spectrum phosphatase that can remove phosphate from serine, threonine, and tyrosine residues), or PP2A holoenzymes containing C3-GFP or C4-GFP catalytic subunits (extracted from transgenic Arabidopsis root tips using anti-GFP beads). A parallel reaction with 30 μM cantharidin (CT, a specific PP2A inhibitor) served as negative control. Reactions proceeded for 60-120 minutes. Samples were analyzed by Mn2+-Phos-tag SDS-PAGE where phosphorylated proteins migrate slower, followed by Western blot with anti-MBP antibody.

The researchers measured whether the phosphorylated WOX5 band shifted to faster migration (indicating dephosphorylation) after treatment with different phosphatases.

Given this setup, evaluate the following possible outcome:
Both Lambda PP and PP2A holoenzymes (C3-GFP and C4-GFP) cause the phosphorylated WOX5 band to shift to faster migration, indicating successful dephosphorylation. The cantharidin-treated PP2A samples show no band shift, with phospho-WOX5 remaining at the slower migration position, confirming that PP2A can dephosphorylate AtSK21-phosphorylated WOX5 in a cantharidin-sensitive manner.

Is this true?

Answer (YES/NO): YES